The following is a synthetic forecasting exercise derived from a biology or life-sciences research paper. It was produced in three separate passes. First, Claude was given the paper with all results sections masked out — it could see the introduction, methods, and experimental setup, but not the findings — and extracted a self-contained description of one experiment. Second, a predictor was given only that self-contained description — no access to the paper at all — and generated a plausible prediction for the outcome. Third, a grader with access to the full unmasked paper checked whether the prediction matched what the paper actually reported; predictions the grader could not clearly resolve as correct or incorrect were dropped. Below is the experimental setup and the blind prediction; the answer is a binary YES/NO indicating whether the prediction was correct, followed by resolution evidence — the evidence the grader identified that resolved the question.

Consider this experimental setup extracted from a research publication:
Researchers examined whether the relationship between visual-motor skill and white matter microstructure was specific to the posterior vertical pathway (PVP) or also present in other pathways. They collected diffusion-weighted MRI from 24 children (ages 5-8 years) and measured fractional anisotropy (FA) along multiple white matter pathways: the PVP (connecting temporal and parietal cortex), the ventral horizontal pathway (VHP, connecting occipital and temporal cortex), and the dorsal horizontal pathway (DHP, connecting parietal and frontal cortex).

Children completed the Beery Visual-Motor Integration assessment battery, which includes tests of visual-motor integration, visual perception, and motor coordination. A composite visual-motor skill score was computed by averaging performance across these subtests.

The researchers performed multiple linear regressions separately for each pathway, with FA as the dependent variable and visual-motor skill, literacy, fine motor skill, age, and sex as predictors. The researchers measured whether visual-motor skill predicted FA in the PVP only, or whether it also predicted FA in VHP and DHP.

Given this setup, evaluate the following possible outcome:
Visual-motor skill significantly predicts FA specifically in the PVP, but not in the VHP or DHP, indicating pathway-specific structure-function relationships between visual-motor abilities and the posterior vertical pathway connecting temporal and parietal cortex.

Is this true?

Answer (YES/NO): YES